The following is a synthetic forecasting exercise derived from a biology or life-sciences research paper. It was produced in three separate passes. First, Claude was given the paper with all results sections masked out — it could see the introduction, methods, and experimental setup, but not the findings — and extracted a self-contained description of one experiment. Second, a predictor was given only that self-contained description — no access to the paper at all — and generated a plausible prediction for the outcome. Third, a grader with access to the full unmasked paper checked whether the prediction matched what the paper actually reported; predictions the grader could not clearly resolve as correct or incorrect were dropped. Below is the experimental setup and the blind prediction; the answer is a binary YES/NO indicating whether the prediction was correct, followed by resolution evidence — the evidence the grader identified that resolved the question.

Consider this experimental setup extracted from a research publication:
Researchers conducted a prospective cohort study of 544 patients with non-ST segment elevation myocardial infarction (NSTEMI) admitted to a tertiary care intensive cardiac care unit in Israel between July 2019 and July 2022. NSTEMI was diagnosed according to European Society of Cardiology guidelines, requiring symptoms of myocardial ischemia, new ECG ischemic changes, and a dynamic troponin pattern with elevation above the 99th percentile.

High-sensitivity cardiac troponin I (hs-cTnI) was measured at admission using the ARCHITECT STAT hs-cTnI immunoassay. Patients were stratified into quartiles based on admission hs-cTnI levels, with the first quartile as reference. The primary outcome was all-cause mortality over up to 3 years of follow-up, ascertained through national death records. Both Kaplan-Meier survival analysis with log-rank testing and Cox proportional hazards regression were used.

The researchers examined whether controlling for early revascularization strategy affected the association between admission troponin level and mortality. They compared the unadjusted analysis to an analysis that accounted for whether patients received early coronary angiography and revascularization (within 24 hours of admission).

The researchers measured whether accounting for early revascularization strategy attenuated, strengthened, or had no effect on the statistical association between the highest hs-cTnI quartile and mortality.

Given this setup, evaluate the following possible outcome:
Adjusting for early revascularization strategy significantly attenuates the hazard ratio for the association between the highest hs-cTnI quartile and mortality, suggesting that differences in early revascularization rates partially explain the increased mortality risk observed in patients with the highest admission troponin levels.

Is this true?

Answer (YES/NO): YES